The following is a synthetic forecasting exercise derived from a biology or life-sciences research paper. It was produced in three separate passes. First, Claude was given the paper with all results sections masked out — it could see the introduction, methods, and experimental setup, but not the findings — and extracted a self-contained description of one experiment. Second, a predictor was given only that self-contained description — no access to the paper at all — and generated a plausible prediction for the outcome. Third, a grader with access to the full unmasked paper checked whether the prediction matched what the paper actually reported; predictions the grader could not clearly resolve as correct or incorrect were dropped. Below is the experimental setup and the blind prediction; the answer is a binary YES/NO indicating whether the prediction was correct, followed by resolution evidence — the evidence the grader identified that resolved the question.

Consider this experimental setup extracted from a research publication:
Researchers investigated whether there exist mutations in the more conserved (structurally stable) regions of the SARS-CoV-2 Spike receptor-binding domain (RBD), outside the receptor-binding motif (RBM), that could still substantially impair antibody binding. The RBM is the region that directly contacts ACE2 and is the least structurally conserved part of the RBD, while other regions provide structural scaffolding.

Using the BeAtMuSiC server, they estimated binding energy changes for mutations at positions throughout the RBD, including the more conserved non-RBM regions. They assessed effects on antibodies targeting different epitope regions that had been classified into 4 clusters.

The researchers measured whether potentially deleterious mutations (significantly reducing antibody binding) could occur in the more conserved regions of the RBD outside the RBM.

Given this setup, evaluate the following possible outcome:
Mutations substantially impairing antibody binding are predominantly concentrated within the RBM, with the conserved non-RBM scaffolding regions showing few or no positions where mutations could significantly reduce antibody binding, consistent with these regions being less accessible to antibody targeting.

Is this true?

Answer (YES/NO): NO